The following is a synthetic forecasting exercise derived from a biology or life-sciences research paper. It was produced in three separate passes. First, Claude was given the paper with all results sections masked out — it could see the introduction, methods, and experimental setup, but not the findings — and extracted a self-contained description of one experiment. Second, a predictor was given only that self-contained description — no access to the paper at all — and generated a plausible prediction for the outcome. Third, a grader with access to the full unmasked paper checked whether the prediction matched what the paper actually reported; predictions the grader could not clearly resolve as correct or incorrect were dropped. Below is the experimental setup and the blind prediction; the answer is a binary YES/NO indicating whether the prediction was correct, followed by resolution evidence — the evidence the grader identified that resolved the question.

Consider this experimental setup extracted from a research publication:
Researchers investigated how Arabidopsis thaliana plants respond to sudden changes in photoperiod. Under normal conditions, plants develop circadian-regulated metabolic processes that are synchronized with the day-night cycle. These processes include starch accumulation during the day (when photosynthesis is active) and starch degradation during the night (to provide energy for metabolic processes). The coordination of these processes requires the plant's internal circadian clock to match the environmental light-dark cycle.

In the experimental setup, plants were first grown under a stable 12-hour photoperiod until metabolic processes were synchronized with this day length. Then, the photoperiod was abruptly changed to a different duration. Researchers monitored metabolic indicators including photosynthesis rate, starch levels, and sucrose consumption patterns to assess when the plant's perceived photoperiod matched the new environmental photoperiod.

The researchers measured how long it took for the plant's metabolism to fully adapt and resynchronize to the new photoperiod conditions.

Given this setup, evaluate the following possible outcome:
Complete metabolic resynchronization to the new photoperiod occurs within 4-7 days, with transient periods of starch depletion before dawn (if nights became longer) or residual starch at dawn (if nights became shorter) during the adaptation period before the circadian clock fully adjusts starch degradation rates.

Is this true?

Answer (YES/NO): NO